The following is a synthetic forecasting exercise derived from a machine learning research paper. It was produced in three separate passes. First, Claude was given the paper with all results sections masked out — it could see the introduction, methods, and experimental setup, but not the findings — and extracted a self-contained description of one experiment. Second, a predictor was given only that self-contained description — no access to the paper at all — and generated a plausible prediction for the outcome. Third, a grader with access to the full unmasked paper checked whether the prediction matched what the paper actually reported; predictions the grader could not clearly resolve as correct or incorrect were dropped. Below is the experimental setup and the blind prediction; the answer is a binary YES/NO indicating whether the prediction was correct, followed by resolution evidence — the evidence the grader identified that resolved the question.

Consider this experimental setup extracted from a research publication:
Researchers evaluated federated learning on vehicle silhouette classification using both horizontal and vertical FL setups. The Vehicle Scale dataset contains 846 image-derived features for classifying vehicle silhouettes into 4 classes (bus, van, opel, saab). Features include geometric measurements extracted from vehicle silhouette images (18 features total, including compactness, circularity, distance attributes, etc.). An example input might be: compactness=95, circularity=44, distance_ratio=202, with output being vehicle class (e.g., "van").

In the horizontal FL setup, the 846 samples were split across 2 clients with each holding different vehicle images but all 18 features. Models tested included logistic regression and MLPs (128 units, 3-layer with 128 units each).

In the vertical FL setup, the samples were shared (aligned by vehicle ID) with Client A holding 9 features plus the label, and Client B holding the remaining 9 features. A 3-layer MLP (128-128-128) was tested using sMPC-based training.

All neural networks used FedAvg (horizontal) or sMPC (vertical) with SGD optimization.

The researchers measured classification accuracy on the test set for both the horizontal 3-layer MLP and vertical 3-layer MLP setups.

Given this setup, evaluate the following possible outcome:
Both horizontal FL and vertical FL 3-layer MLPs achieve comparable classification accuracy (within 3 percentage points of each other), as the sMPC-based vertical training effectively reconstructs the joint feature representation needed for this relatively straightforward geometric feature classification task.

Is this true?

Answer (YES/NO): NO